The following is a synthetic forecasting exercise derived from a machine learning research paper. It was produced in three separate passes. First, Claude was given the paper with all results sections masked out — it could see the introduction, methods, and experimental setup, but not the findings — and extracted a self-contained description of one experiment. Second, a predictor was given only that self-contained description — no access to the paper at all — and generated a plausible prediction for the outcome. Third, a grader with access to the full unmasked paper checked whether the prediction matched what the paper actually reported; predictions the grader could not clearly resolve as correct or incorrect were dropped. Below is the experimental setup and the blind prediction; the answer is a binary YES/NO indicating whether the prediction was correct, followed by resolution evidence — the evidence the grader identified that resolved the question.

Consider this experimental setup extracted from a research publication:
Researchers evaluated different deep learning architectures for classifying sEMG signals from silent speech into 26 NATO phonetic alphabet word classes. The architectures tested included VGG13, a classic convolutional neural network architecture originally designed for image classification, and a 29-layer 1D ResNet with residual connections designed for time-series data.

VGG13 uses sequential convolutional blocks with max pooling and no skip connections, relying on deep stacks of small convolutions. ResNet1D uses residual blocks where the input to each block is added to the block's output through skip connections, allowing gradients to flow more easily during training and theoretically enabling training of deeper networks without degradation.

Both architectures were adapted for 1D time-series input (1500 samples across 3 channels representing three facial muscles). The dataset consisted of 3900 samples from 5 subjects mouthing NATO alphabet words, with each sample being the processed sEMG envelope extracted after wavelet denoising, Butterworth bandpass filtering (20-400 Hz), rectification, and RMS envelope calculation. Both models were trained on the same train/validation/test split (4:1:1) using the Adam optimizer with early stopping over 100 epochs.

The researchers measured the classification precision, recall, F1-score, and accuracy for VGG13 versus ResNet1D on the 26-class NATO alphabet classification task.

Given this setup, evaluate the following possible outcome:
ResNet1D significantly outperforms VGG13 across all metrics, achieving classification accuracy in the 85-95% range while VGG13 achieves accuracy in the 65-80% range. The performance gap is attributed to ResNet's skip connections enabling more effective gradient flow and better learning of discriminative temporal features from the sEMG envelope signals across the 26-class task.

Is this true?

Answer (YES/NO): NO